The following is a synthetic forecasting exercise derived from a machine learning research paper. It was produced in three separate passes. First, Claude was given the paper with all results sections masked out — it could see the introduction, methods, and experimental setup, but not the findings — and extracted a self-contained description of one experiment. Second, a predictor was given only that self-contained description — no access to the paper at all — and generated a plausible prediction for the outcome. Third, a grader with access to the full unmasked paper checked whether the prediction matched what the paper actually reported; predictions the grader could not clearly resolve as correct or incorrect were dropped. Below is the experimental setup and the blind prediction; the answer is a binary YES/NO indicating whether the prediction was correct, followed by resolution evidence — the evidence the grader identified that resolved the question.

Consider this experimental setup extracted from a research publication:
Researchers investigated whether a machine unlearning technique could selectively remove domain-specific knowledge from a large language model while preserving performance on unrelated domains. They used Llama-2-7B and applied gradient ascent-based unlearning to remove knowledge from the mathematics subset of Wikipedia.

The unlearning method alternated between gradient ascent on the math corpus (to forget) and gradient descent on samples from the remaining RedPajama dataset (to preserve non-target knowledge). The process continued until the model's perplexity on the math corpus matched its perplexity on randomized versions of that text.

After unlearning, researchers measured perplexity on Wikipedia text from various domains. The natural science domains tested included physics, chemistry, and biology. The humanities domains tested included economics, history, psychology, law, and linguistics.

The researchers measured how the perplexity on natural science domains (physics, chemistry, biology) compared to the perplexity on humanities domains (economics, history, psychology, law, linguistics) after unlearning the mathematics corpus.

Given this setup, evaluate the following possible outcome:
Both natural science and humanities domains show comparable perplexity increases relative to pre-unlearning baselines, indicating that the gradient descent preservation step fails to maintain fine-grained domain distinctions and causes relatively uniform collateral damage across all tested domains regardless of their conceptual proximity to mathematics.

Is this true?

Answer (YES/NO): NO